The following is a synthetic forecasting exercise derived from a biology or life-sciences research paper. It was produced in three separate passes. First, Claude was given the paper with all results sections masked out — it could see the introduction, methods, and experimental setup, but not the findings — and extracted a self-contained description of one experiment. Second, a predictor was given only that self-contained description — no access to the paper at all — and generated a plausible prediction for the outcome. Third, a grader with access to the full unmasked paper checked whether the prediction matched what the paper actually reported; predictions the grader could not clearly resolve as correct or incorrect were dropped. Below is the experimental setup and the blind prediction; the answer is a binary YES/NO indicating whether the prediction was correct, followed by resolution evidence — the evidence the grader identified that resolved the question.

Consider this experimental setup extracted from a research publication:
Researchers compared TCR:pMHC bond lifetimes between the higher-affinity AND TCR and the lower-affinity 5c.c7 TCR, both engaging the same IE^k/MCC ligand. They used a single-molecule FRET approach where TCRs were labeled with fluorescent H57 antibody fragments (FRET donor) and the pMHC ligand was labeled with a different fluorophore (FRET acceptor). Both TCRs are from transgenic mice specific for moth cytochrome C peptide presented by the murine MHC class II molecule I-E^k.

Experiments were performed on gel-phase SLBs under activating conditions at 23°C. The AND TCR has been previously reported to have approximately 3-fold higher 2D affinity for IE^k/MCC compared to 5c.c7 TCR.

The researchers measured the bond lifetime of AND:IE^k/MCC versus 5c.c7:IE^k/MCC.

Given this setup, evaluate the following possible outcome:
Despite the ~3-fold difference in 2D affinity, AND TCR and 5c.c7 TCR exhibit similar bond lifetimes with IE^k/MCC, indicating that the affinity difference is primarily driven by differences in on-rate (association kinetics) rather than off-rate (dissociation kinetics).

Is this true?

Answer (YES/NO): NO